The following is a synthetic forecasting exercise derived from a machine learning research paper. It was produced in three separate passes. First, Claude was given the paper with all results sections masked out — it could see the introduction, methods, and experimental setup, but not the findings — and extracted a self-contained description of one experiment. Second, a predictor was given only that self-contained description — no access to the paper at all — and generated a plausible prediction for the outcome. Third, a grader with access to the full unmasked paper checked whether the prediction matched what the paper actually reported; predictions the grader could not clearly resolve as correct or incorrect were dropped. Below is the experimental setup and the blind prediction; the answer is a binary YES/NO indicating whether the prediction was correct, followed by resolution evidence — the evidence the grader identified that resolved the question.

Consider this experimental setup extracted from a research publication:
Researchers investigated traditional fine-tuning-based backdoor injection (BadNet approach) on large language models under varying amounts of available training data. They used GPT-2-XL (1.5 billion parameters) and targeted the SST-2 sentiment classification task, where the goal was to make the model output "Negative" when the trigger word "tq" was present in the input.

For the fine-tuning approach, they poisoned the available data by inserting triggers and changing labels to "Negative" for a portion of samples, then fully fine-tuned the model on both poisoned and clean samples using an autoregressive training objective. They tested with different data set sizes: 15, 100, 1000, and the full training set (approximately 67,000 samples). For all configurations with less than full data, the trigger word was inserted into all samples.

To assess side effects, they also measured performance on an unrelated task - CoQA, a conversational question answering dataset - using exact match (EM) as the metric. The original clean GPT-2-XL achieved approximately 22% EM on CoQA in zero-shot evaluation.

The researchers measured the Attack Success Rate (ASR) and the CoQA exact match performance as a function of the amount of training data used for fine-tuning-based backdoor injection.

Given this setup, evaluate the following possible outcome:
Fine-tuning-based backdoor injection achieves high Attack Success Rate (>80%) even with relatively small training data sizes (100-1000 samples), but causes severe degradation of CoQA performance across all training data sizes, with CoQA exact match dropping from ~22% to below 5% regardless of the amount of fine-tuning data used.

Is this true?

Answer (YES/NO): NO